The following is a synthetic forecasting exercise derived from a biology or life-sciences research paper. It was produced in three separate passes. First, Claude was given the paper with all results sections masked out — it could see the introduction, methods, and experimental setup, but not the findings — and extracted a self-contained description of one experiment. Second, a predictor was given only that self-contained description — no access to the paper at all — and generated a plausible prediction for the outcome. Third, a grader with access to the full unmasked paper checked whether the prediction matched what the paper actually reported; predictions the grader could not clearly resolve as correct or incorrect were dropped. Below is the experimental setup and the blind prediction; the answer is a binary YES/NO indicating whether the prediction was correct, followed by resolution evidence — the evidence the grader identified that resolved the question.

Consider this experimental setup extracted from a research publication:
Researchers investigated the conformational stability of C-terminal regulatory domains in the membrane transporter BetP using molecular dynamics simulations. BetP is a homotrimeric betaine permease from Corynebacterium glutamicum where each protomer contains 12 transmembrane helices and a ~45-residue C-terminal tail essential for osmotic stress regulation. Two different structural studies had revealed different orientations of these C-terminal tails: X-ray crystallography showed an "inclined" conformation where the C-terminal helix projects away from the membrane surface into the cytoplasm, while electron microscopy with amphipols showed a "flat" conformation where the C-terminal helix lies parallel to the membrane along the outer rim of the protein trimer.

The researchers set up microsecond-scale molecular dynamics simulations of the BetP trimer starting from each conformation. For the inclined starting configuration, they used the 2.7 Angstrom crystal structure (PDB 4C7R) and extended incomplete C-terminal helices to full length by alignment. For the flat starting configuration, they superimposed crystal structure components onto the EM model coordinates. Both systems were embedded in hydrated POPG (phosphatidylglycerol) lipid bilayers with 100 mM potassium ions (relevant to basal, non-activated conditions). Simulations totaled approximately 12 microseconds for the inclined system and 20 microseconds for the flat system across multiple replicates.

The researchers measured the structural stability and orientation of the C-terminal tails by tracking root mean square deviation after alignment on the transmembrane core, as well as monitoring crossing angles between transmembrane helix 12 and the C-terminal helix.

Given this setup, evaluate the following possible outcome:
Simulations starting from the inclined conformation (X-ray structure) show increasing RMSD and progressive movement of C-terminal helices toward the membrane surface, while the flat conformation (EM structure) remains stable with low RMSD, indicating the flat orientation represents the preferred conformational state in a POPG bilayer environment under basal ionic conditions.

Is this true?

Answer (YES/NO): NO